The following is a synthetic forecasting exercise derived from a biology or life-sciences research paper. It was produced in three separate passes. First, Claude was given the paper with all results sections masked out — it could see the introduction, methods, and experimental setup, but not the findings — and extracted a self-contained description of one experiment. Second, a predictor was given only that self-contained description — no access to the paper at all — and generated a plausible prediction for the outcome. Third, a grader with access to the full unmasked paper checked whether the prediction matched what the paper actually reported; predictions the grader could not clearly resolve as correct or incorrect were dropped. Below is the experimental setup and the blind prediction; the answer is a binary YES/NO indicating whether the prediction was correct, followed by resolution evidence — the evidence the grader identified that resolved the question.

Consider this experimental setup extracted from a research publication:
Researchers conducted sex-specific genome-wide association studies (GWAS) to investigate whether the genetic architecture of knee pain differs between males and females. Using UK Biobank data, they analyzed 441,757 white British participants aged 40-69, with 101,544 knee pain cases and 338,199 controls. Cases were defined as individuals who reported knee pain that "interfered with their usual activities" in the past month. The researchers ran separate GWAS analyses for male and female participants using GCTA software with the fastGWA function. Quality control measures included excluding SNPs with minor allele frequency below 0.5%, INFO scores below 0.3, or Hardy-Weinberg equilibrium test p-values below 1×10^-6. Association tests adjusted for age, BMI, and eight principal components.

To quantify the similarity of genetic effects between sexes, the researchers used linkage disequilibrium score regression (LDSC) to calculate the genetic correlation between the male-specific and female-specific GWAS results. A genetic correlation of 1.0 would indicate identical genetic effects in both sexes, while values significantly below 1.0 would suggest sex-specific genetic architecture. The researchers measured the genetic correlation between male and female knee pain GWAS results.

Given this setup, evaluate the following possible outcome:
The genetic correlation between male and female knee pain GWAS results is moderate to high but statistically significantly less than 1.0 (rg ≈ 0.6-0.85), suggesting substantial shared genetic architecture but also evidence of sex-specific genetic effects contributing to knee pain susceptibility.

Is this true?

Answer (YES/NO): NO